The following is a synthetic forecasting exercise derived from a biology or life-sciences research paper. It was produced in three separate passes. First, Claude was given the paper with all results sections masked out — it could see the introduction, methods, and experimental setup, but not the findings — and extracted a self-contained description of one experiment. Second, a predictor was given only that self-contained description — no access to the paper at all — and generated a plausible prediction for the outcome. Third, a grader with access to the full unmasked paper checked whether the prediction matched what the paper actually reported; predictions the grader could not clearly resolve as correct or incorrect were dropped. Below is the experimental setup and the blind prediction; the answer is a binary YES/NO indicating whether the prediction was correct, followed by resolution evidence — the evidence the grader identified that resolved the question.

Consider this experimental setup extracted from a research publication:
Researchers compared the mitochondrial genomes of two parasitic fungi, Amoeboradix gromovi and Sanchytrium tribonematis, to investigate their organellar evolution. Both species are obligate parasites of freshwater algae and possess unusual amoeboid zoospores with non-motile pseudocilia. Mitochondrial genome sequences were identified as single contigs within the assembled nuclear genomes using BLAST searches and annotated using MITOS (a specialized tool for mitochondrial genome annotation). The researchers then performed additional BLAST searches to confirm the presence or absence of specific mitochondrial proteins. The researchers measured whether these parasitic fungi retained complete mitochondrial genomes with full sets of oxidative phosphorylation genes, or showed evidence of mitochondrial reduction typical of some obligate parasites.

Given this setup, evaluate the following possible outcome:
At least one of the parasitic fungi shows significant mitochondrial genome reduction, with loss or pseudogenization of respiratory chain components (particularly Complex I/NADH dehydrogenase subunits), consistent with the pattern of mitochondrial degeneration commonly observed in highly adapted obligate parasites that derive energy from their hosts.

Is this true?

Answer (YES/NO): NO